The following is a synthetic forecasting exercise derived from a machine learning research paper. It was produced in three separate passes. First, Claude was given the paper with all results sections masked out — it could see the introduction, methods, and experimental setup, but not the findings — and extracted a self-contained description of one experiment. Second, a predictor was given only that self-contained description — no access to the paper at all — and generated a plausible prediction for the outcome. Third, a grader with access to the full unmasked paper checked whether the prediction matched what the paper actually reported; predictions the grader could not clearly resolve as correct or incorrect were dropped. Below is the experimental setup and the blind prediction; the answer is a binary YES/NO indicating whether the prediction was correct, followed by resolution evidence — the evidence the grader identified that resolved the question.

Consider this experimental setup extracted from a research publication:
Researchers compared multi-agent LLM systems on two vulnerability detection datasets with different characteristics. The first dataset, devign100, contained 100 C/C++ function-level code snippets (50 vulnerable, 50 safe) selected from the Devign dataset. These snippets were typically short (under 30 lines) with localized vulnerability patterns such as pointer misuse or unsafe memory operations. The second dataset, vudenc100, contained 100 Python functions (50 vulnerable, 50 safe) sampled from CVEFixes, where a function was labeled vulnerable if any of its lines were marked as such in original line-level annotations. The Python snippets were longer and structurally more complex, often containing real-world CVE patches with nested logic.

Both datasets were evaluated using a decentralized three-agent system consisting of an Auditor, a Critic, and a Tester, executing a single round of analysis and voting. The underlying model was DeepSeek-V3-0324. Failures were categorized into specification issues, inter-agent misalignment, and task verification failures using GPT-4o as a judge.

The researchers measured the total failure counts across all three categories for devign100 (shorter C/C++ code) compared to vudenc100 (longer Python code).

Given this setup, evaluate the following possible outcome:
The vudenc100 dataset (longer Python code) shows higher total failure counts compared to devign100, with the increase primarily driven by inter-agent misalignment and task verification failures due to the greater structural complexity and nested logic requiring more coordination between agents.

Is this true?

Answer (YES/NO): NO